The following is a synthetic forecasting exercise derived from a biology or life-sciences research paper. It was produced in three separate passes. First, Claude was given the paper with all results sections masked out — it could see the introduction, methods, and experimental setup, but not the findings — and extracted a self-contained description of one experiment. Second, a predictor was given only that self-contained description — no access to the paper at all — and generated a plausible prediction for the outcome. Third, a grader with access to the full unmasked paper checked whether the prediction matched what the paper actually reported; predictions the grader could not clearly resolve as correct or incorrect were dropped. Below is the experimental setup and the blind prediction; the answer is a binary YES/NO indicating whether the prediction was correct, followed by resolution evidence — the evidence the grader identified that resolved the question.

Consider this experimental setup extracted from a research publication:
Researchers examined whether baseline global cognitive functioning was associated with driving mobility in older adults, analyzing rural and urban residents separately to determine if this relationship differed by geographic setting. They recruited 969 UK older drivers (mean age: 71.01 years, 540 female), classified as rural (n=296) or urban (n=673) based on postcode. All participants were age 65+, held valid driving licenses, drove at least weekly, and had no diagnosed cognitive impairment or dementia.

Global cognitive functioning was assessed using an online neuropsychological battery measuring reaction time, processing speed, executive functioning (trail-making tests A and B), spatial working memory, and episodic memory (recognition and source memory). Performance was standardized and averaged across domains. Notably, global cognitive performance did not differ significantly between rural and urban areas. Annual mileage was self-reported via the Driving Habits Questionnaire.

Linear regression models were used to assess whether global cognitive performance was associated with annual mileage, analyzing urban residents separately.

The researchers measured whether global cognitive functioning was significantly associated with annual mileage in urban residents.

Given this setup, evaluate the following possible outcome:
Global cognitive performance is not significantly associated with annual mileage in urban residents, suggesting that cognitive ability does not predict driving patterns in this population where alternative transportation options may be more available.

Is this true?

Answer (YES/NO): NO